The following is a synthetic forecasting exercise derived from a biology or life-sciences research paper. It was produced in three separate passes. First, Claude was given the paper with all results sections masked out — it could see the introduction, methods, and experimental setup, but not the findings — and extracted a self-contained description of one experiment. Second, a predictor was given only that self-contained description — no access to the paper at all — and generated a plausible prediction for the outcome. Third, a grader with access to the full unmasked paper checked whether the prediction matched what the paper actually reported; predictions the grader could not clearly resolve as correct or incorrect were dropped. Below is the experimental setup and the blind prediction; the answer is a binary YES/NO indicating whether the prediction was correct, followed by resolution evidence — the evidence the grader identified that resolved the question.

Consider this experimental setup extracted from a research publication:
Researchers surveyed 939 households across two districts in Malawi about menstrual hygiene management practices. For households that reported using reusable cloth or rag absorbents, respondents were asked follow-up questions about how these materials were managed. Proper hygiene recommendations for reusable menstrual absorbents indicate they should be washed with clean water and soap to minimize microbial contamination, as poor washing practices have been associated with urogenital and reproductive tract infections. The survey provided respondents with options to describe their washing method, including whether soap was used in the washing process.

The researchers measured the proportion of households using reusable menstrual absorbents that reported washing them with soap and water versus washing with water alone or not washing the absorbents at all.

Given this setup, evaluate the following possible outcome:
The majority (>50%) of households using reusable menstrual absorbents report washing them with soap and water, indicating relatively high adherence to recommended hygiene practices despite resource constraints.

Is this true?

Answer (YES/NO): YES